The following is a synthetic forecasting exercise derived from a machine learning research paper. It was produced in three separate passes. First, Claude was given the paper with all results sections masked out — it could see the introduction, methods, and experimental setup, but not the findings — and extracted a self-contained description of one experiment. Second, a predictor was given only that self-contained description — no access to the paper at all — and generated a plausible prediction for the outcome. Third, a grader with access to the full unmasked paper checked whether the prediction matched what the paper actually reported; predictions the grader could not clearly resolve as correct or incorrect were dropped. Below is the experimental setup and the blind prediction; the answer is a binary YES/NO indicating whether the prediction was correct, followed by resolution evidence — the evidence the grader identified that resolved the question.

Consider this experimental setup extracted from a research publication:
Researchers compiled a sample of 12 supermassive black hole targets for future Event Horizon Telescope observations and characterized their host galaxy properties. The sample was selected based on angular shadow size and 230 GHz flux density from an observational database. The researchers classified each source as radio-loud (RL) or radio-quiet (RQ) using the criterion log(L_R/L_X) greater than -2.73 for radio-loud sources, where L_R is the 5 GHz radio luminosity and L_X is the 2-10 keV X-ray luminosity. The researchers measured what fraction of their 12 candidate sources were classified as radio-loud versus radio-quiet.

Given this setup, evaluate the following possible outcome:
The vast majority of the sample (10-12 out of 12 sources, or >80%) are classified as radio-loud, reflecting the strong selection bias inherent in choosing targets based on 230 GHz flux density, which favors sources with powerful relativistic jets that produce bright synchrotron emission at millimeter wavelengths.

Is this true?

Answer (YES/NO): NO